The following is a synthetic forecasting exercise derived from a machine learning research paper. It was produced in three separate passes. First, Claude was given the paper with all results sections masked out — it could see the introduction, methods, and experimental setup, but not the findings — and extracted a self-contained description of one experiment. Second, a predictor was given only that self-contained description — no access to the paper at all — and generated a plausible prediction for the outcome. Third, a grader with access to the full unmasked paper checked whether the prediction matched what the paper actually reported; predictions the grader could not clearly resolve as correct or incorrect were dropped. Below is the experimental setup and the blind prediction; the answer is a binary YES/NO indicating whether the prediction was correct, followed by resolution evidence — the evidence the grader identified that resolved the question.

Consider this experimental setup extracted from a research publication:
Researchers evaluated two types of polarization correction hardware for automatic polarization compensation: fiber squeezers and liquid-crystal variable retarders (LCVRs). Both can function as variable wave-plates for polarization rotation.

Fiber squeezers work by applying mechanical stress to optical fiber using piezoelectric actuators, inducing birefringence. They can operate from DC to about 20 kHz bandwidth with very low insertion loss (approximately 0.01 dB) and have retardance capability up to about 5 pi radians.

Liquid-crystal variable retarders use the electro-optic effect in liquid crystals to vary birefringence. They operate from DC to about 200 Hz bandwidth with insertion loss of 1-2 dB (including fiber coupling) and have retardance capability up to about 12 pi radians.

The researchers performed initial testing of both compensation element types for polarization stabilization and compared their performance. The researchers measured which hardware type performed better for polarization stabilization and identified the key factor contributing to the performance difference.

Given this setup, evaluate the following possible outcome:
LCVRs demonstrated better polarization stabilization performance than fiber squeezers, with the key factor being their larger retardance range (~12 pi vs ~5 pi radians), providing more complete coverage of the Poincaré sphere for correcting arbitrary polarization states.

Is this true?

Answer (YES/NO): NO